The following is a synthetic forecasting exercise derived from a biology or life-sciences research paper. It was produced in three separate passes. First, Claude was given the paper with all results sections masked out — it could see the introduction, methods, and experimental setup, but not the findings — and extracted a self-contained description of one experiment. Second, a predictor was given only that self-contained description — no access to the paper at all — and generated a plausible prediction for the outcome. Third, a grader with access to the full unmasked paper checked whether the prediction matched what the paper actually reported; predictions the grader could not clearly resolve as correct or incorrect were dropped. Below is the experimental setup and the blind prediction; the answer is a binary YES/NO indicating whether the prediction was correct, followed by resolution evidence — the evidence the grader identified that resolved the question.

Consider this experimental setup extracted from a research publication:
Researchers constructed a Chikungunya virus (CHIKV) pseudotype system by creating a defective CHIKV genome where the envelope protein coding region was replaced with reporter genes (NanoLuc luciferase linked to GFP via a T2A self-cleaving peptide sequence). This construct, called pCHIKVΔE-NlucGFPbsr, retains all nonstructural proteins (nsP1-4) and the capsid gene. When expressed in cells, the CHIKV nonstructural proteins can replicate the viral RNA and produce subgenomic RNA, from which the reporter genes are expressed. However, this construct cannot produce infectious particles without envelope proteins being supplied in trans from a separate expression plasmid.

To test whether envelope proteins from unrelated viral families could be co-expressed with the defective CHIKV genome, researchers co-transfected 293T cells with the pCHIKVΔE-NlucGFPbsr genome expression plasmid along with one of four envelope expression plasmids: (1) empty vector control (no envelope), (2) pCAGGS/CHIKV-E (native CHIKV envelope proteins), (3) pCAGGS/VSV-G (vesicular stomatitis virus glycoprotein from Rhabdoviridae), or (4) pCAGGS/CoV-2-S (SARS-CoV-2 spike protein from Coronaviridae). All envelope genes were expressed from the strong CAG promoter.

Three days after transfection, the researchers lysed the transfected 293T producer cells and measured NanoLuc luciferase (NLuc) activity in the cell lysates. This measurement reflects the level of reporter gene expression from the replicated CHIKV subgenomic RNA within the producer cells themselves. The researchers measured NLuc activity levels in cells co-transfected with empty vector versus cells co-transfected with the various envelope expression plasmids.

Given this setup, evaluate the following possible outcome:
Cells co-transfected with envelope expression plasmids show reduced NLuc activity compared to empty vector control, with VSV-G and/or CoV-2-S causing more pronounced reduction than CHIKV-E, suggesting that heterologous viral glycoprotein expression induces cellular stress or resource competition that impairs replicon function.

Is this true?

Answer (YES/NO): NO